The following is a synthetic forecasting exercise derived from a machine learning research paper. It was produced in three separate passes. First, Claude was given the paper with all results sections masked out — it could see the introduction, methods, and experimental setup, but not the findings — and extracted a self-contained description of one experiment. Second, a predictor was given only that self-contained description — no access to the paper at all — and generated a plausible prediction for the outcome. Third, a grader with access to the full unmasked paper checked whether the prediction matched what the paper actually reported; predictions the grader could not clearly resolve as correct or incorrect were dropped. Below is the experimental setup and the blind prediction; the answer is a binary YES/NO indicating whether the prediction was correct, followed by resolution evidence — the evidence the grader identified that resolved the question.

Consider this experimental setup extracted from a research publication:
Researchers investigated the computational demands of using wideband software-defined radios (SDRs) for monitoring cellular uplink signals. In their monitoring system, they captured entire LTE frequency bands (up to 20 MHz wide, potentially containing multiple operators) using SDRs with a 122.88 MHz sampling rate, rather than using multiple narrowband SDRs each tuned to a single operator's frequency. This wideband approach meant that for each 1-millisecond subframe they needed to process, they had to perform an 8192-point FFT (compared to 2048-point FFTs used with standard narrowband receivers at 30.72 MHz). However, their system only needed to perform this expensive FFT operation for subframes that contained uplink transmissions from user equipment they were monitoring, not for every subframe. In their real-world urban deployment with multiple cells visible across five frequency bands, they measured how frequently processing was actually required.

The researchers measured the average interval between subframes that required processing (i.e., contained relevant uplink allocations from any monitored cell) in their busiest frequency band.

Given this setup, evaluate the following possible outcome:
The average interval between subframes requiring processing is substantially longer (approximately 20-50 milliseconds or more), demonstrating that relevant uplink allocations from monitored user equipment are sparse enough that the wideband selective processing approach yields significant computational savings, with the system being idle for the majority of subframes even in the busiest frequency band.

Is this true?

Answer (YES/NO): NO